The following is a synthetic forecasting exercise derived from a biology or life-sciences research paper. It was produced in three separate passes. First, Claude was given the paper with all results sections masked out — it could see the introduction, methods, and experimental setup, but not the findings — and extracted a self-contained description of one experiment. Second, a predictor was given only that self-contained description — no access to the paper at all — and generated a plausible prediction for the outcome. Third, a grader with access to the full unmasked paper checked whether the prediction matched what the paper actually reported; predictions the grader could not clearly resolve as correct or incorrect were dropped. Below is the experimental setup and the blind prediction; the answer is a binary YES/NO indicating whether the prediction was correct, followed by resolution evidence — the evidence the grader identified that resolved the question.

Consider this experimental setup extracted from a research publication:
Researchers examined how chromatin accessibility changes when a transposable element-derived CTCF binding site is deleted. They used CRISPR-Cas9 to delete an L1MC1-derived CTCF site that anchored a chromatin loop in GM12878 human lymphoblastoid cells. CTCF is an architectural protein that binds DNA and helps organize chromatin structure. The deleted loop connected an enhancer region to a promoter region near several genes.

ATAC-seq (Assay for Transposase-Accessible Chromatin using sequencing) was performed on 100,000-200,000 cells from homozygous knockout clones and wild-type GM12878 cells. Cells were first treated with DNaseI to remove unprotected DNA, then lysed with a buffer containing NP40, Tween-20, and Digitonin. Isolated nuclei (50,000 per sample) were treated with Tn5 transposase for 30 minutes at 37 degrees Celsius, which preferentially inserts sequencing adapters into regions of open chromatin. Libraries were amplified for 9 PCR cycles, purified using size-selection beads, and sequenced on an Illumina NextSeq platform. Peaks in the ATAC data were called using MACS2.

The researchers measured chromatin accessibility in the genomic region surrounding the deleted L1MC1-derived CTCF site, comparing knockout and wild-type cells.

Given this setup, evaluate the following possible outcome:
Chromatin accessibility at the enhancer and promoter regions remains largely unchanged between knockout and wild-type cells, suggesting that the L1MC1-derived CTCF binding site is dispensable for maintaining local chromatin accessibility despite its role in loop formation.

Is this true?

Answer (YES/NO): NO